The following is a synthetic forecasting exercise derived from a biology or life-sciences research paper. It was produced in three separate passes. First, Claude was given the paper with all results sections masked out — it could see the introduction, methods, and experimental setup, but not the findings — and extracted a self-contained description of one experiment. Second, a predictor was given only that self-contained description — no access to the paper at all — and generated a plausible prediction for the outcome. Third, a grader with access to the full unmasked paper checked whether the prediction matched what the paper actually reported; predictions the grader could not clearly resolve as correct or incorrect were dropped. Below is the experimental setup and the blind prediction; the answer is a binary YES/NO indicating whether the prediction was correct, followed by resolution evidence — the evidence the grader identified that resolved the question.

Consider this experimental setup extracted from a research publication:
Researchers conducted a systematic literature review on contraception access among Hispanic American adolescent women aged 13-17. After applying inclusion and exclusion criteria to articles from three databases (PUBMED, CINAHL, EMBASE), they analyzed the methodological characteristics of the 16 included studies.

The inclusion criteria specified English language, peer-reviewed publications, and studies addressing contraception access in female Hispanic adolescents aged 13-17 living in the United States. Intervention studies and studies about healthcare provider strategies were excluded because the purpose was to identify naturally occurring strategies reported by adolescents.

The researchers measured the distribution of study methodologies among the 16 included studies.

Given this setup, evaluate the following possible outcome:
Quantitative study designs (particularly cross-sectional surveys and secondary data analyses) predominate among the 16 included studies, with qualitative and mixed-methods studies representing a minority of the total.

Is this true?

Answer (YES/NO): NO